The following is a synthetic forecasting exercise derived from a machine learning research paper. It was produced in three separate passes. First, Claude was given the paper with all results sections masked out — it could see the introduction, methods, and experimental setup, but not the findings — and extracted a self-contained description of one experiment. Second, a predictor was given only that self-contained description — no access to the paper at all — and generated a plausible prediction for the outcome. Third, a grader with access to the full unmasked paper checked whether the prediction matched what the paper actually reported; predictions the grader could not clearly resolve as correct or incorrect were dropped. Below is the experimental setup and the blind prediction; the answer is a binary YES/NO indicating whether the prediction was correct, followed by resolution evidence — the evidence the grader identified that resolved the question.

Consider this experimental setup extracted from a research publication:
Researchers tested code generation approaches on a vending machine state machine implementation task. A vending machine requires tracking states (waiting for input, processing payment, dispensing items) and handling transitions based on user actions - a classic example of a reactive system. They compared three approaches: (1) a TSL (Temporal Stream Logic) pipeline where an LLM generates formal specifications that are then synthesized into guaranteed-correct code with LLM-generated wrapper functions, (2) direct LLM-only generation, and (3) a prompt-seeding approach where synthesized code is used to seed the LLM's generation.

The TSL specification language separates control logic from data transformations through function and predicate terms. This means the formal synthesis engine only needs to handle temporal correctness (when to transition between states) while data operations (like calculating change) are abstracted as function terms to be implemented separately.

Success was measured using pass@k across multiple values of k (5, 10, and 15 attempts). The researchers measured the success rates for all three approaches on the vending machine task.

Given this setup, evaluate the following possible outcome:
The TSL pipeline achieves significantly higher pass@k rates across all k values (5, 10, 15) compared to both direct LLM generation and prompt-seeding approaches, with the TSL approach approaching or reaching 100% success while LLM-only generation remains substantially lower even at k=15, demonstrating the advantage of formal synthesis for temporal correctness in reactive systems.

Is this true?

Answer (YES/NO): NO